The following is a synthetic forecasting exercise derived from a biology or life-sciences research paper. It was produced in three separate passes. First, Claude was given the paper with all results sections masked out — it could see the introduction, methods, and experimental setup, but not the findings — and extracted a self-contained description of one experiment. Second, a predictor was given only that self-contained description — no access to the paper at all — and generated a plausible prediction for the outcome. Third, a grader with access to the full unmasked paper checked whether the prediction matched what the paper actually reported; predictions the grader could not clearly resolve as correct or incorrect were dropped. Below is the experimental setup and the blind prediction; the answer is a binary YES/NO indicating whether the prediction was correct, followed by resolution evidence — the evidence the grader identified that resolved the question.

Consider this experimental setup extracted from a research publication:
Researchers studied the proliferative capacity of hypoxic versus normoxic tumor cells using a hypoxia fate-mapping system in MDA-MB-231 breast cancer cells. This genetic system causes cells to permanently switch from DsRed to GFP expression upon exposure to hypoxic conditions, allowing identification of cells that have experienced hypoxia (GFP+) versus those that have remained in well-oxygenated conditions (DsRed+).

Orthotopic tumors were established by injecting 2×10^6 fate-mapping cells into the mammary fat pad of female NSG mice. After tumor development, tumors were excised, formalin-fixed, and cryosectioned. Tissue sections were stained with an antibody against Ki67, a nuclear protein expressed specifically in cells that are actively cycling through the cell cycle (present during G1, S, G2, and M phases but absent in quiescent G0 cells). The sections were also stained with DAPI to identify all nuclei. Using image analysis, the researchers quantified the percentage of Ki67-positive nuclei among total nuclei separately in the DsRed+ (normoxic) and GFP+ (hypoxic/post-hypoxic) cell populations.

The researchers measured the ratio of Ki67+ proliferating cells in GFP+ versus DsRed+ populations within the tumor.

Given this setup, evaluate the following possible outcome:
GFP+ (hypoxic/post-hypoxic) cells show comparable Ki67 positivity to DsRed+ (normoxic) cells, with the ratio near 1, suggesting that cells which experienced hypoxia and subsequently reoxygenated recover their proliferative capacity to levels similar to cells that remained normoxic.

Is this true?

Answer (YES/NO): YES